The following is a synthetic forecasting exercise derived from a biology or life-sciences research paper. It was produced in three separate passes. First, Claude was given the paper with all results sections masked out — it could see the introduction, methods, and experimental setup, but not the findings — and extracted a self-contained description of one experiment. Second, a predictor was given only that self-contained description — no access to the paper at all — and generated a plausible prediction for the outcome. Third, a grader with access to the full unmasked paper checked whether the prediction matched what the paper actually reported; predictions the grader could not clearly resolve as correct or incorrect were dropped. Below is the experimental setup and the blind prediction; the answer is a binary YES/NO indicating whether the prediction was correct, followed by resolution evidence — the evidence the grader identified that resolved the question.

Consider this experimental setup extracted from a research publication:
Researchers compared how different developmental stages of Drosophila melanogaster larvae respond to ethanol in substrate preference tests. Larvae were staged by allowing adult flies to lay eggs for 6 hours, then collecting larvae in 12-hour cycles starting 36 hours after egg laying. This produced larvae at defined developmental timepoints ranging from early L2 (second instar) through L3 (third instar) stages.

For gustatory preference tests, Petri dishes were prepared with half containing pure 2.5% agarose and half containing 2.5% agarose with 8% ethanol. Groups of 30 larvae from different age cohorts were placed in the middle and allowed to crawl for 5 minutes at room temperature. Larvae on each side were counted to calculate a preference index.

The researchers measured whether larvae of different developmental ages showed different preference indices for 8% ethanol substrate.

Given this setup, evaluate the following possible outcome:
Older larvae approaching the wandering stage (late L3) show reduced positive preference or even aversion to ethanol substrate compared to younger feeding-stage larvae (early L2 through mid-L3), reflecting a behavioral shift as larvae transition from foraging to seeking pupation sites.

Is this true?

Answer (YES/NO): YES